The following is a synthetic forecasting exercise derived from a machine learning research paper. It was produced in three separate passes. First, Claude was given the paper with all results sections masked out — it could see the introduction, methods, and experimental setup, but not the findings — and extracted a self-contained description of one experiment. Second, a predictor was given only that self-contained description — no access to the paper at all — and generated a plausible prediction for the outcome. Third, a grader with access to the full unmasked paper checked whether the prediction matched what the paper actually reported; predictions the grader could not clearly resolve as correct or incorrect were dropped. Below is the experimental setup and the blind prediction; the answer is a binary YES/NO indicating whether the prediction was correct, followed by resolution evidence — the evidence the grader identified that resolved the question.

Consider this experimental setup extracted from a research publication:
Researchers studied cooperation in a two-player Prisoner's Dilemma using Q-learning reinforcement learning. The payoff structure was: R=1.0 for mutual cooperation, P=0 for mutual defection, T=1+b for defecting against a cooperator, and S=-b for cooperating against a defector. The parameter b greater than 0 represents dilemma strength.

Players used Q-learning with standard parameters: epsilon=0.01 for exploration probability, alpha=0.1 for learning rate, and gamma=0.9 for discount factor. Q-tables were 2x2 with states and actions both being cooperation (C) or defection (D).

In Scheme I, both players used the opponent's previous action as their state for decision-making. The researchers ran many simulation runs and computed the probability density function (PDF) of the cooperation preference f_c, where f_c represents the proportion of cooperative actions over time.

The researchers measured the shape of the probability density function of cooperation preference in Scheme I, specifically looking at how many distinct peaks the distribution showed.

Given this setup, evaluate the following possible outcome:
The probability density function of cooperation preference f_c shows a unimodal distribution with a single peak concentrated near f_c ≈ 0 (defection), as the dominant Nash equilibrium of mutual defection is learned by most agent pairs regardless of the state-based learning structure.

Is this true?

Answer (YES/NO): NO